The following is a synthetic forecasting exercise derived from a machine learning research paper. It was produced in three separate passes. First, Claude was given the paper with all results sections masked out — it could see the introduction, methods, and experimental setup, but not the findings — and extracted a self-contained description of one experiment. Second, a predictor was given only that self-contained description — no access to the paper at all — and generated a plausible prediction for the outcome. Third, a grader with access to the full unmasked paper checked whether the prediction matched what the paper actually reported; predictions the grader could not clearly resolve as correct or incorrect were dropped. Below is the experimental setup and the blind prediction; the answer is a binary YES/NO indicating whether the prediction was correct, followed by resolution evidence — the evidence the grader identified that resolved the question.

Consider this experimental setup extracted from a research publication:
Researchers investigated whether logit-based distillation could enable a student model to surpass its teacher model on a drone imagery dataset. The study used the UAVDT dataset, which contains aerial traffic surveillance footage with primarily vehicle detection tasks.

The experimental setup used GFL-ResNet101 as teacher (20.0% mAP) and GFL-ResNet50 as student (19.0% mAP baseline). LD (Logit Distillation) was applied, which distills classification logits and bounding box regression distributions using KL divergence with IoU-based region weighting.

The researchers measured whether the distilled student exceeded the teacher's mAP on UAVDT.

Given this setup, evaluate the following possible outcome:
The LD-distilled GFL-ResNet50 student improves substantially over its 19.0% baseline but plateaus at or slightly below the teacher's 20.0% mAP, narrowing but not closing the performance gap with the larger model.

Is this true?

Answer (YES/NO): NO